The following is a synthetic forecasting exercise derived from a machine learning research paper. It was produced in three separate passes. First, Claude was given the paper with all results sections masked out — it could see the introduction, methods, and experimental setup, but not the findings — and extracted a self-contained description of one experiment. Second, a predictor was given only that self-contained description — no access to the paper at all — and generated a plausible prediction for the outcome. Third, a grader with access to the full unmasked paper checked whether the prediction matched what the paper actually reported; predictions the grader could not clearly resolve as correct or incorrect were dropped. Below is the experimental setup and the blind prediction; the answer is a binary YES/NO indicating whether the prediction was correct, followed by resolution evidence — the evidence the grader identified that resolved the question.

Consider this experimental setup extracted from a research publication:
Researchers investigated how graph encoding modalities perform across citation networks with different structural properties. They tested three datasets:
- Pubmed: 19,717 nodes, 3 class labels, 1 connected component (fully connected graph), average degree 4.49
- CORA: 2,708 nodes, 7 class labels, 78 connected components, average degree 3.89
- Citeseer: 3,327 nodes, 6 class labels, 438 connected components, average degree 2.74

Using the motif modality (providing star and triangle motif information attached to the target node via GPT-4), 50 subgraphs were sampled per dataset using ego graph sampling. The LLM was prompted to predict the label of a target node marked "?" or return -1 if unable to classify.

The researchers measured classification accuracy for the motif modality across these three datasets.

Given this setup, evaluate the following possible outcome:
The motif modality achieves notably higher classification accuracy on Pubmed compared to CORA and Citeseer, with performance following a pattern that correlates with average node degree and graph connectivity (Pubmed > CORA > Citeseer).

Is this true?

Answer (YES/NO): NO